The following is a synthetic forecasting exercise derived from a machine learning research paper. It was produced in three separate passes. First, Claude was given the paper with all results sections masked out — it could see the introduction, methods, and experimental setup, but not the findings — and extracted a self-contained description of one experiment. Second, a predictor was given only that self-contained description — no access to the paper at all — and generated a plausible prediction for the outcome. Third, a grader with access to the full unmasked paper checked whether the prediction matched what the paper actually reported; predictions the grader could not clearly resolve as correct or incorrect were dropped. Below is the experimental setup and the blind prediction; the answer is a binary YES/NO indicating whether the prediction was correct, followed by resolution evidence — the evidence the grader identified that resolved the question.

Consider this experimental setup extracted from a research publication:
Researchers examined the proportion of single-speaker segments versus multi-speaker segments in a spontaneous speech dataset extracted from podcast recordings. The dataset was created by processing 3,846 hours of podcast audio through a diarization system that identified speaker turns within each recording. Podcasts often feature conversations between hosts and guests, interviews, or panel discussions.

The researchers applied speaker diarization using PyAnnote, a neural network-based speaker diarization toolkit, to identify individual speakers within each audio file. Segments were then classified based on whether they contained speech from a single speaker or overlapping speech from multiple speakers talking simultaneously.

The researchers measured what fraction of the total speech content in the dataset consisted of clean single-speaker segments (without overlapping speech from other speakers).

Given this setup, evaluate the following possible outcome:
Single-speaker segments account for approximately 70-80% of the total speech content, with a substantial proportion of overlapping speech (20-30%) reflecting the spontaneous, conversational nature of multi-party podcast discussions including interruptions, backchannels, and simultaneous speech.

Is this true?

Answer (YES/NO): NO